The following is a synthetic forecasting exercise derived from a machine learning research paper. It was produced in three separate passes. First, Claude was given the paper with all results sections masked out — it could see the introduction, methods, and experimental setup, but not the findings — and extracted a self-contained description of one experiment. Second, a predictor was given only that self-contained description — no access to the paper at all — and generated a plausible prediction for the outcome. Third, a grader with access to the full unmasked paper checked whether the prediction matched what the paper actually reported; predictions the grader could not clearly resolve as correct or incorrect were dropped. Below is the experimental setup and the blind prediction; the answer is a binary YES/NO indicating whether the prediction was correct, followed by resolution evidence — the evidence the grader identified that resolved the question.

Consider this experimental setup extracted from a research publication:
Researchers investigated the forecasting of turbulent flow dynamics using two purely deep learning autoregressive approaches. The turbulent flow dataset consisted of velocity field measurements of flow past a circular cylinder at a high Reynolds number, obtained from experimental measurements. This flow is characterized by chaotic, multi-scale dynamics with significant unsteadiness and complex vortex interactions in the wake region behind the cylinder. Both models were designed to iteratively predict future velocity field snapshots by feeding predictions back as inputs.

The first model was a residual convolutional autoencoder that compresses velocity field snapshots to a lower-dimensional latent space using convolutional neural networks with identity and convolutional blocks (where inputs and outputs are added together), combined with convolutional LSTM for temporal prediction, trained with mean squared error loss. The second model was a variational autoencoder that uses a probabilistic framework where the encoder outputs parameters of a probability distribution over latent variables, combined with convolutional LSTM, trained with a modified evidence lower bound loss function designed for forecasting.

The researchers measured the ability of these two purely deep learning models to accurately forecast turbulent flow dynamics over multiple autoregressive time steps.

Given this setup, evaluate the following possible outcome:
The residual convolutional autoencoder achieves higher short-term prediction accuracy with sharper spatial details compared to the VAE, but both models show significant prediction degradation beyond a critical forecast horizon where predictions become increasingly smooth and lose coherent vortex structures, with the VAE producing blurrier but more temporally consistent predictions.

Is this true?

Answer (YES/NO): NO